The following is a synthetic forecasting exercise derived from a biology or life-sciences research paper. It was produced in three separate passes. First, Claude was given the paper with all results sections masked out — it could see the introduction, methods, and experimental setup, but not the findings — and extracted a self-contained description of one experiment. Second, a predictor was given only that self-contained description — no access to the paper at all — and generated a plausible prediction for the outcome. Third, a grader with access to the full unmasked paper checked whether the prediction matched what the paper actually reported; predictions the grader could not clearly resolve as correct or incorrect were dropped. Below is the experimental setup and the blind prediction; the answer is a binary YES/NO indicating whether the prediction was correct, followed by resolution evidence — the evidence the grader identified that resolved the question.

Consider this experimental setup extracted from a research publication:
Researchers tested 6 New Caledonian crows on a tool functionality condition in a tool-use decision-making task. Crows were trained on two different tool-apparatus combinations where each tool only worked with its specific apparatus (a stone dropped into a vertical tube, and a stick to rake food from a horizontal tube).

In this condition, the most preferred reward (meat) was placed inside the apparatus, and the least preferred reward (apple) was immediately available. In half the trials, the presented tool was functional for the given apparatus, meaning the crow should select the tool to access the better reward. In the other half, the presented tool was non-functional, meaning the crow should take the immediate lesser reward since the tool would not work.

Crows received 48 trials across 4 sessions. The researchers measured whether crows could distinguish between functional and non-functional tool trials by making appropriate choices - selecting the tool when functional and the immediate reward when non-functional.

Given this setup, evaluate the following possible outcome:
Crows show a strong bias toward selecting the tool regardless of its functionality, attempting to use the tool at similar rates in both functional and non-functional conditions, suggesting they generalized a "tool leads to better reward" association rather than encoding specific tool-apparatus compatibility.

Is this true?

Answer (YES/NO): YES